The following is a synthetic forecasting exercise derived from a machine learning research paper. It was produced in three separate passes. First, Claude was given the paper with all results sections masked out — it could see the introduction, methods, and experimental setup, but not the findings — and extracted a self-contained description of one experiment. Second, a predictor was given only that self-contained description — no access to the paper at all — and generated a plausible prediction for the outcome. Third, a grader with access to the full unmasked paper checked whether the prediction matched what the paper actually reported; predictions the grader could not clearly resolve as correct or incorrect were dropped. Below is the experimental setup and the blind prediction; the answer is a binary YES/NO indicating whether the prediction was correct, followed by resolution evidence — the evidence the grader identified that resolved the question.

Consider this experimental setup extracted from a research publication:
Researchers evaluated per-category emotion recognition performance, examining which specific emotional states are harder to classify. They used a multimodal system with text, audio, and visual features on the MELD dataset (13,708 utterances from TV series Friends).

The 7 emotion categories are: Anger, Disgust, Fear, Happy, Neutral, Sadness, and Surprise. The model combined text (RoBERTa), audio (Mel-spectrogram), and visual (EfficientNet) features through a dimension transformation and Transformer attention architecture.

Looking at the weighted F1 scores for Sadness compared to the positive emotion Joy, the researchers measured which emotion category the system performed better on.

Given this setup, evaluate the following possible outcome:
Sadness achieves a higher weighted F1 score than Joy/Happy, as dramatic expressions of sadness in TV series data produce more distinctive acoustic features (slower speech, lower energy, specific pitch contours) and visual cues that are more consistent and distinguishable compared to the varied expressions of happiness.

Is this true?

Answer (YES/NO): NO